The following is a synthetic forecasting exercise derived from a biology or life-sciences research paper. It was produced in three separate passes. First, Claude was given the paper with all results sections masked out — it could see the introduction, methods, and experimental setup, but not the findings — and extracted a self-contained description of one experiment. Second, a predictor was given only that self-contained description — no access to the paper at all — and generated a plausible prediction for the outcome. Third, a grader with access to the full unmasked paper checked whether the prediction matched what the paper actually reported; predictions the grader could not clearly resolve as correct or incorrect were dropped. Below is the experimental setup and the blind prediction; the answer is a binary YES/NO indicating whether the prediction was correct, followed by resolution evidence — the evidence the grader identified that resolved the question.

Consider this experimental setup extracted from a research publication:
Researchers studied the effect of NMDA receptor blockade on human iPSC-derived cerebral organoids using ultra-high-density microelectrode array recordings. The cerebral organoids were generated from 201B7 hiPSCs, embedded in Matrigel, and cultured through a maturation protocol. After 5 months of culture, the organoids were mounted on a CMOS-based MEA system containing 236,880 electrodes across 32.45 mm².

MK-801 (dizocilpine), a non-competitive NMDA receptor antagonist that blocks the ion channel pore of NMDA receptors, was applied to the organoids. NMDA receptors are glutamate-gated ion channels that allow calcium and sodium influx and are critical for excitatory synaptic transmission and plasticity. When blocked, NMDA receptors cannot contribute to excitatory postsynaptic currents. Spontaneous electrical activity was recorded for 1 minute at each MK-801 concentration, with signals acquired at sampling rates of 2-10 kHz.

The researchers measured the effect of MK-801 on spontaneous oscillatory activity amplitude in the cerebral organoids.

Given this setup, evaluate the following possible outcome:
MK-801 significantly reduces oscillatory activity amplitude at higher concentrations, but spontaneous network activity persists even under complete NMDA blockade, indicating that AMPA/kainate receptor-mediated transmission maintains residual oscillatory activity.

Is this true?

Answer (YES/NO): NO